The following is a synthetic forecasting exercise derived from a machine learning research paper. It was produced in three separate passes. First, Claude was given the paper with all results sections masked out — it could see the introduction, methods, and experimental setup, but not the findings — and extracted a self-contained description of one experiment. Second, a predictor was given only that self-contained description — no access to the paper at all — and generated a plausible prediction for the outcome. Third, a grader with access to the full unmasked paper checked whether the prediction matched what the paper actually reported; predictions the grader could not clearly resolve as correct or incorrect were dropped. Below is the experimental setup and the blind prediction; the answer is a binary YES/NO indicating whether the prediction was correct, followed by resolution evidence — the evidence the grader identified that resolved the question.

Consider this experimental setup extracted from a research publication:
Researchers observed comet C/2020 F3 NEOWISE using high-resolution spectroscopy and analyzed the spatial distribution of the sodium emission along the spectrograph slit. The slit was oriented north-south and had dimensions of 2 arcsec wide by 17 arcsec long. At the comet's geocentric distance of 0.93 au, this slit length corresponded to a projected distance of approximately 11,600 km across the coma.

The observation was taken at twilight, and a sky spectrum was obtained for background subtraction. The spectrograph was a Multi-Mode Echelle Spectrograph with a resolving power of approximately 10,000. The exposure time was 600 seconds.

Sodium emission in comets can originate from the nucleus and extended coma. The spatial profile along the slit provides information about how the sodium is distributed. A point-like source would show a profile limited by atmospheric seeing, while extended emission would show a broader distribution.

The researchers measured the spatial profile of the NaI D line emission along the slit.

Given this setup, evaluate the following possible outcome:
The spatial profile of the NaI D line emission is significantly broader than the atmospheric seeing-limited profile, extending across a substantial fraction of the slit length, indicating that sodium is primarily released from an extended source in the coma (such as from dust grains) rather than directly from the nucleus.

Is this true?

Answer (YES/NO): NO